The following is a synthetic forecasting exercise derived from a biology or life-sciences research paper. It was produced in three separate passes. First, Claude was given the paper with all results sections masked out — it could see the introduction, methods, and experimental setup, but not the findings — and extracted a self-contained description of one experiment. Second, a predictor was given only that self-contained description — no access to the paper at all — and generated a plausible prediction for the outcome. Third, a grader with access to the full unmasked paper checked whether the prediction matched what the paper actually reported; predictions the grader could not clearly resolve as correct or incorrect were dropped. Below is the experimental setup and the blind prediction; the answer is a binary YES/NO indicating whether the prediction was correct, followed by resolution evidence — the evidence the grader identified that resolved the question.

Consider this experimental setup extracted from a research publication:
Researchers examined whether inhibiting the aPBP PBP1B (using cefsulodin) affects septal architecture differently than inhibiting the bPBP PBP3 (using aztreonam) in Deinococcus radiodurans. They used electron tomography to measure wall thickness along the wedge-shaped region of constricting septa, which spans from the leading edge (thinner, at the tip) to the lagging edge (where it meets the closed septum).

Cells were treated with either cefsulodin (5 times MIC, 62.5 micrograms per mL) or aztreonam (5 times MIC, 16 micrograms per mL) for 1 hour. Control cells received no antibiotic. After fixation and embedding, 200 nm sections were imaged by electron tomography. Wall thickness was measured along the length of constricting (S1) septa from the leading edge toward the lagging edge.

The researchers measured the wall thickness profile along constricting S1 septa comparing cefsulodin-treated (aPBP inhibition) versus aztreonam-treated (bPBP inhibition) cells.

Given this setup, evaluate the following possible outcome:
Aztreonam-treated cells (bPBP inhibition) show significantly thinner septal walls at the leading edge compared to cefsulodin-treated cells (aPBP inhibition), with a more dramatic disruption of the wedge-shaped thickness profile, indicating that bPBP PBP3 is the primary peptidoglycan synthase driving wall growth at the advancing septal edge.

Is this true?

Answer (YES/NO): NO